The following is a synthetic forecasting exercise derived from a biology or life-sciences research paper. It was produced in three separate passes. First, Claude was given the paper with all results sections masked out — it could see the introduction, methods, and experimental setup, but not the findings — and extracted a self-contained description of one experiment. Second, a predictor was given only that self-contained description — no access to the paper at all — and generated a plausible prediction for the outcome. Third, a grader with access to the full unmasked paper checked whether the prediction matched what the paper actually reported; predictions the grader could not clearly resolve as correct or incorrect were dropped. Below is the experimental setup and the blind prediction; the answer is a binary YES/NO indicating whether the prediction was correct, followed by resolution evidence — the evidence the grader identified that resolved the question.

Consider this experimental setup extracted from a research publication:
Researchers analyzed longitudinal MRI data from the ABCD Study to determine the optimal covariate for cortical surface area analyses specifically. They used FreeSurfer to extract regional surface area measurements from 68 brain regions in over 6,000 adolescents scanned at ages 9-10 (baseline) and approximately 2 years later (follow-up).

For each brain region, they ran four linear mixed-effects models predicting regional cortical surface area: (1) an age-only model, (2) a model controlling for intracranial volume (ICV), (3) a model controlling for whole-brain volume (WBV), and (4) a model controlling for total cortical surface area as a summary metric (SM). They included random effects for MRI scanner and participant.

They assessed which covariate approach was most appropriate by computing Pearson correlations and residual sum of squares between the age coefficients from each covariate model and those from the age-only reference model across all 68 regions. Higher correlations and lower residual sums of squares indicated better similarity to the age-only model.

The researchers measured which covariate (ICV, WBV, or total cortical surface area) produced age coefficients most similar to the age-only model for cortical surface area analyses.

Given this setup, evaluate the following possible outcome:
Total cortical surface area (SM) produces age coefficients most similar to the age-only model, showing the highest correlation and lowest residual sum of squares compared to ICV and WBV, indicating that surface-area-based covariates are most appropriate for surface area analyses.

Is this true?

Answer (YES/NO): YES